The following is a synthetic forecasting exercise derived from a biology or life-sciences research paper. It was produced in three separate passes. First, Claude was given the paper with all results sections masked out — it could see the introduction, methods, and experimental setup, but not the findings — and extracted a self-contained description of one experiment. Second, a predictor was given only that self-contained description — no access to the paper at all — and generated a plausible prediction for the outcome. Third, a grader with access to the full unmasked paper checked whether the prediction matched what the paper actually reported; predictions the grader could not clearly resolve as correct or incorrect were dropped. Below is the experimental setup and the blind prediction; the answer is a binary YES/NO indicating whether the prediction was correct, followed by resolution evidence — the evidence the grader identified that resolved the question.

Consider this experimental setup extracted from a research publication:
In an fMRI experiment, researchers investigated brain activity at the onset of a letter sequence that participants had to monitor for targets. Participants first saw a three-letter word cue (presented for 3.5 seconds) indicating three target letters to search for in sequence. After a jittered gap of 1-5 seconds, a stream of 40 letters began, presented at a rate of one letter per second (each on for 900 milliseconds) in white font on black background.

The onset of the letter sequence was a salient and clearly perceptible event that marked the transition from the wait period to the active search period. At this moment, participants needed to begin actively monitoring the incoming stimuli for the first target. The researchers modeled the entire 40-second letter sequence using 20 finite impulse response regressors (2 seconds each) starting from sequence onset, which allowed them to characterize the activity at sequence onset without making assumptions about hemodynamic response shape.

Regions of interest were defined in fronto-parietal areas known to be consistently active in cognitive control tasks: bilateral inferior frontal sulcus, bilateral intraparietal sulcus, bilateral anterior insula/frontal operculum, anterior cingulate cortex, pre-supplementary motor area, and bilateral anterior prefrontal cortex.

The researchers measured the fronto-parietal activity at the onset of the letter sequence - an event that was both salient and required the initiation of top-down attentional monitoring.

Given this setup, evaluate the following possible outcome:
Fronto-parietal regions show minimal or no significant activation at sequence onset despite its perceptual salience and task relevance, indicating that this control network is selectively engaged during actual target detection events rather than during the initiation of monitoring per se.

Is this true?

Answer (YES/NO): YES